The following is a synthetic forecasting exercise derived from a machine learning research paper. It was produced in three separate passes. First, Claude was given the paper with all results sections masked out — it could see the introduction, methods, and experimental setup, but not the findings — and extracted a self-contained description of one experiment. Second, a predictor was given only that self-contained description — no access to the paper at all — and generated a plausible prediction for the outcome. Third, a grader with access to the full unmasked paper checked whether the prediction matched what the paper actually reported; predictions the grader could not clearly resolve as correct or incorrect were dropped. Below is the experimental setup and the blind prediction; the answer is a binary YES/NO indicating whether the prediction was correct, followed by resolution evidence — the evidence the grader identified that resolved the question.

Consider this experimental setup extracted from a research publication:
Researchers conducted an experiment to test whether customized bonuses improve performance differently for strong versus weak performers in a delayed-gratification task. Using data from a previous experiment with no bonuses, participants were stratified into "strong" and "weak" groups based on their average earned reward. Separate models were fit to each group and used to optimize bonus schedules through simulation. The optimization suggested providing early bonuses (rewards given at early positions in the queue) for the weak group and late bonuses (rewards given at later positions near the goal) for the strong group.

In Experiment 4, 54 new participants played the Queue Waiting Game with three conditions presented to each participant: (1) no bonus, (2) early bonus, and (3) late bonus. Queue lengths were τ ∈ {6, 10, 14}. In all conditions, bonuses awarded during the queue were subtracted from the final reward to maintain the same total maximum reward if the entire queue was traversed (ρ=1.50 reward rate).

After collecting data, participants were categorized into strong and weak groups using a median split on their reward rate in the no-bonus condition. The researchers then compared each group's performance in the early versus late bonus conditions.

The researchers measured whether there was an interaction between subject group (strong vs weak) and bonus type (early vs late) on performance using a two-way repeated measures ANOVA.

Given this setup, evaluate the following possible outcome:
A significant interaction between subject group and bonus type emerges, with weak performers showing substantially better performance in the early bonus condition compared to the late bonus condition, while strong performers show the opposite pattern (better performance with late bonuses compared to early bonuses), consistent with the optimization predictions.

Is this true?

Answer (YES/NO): YES